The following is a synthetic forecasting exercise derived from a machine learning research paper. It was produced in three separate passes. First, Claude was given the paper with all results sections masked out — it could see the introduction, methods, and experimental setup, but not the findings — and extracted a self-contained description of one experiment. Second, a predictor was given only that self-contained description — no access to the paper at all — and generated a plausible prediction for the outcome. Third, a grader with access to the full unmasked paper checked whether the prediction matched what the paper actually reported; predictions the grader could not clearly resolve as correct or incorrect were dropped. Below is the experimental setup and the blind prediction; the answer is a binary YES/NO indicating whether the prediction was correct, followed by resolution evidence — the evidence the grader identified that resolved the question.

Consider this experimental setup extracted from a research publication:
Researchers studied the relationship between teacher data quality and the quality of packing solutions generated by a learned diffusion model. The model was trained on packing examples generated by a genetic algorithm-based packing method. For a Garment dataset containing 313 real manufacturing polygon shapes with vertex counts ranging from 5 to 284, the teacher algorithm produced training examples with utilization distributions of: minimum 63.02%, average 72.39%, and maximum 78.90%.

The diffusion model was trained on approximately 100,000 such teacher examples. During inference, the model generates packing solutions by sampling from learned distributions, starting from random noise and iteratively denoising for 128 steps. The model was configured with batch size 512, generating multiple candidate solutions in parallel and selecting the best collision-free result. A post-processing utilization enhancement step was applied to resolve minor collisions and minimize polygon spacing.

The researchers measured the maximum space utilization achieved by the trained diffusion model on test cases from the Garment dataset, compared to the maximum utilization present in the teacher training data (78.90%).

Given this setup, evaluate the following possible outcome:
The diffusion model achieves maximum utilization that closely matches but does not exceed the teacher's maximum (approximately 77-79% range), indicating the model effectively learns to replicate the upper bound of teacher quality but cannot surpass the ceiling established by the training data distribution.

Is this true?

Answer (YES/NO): NO